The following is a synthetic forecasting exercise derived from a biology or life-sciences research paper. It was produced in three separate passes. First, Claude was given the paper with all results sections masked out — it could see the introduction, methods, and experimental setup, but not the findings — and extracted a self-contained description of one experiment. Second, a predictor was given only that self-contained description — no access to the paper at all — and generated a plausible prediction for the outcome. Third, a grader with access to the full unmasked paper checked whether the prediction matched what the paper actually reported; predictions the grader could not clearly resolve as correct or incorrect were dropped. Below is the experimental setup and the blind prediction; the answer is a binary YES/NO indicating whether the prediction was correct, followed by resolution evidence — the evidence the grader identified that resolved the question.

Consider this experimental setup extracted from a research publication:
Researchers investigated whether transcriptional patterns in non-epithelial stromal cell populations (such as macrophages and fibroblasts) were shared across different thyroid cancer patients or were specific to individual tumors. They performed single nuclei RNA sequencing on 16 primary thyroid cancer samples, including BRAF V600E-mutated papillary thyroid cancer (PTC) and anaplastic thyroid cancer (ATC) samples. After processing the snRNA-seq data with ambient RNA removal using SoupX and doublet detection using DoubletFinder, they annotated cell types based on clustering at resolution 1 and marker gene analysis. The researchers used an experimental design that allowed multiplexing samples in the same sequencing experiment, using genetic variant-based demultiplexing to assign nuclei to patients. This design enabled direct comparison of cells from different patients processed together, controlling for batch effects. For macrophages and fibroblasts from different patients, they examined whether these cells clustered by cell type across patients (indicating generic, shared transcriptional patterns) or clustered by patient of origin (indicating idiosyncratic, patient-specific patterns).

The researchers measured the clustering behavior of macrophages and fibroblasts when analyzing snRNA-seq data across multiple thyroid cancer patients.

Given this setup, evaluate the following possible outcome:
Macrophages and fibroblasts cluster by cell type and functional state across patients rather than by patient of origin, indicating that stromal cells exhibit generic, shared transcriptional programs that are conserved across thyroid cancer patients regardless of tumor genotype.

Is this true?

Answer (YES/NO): NO